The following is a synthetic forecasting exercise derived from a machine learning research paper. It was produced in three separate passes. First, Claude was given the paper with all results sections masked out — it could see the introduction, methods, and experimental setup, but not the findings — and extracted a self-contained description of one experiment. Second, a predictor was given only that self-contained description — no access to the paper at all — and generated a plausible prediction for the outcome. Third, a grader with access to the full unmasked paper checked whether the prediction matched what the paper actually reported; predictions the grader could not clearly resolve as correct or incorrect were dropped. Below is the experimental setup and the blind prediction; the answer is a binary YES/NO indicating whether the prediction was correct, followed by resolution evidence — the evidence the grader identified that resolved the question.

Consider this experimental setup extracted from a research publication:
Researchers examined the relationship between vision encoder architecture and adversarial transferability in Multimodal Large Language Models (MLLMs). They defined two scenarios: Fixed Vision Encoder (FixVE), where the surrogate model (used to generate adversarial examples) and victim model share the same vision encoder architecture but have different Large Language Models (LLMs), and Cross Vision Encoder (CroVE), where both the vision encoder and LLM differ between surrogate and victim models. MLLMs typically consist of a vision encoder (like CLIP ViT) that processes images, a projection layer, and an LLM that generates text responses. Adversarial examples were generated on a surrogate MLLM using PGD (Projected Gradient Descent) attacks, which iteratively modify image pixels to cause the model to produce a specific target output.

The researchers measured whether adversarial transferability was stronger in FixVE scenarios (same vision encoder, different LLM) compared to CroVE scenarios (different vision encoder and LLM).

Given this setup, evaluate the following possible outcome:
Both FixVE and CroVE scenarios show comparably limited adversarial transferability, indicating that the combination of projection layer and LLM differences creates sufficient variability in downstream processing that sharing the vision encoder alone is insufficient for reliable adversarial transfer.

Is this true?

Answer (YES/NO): NO